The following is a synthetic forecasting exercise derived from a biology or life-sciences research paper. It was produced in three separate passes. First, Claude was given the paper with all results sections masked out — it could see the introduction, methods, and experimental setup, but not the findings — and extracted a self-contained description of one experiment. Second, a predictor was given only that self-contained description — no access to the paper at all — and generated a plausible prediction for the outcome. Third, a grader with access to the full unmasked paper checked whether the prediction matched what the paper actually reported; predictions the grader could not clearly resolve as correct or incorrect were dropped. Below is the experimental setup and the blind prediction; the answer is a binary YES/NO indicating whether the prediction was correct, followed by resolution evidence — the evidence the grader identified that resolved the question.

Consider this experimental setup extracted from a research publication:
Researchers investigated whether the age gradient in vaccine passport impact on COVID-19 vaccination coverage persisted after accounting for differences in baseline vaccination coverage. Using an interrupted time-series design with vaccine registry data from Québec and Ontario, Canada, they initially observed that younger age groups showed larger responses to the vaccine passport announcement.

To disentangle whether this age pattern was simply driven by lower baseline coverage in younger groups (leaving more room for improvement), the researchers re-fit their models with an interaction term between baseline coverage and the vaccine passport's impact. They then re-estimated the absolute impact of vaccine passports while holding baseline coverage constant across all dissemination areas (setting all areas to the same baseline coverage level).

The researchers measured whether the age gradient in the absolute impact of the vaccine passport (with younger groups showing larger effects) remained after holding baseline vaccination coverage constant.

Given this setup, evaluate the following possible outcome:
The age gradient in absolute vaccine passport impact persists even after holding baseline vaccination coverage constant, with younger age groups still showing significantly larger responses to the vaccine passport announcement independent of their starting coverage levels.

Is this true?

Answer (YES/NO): YES